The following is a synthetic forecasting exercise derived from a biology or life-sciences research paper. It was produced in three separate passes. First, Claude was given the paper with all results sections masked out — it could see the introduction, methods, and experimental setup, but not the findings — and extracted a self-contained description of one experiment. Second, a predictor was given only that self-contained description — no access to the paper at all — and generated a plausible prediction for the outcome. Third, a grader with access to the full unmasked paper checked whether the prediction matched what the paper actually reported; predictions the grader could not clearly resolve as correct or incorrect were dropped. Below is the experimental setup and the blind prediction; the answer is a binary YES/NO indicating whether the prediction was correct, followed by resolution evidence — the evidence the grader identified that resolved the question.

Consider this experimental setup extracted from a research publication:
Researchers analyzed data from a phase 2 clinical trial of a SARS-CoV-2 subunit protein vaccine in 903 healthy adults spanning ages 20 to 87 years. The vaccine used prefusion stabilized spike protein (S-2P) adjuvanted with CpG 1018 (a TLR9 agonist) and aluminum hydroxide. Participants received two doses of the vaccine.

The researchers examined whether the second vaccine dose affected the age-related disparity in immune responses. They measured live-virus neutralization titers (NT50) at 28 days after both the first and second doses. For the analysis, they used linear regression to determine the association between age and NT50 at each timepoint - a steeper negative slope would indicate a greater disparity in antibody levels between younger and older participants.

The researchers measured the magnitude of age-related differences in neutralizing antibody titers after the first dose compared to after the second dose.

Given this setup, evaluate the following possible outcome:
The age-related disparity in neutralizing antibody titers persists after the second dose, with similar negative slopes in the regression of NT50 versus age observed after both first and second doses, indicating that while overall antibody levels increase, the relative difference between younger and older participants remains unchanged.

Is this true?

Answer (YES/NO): NO